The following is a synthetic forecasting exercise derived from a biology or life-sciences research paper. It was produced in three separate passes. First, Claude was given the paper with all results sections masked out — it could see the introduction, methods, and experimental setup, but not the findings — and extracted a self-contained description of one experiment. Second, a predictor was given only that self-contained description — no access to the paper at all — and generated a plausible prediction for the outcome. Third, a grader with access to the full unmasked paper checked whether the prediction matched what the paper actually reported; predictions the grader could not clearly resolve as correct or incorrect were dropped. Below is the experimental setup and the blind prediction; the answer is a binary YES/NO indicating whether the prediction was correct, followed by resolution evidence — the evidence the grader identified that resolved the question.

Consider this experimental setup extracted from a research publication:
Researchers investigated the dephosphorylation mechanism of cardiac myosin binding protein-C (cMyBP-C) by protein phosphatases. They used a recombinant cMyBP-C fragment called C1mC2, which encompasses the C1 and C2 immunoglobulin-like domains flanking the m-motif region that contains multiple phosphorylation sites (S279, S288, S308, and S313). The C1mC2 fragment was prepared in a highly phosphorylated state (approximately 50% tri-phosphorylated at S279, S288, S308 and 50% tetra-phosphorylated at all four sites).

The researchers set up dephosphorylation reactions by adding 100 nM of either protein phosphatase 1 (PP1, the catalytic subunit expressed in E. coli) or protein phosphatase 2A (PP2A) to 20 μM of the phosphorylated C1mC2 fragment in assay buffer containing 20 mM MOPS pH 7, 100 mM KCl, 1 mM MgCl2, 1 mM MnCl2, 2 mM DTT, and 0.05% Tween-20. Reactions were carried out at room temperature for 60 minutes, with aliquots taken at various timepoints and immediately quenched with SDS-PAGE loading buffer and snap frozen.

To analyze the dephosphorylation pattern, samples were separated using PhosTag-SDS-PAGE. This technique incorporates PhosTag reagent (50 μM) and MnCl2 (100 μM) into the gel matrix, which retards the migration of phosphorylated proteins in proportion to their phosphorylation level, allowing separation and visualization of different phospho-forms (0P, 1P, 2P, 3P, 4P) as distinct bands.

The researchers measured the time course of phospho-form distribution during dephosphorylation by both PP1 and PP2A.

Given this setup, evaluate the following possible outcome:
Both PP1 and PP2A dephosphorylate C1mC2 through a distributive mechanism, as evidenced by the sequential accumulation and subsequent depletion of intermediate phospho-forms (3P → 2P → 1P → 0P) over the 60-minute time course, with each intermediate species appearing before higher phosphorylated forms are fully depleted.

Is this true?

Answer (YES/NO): NO